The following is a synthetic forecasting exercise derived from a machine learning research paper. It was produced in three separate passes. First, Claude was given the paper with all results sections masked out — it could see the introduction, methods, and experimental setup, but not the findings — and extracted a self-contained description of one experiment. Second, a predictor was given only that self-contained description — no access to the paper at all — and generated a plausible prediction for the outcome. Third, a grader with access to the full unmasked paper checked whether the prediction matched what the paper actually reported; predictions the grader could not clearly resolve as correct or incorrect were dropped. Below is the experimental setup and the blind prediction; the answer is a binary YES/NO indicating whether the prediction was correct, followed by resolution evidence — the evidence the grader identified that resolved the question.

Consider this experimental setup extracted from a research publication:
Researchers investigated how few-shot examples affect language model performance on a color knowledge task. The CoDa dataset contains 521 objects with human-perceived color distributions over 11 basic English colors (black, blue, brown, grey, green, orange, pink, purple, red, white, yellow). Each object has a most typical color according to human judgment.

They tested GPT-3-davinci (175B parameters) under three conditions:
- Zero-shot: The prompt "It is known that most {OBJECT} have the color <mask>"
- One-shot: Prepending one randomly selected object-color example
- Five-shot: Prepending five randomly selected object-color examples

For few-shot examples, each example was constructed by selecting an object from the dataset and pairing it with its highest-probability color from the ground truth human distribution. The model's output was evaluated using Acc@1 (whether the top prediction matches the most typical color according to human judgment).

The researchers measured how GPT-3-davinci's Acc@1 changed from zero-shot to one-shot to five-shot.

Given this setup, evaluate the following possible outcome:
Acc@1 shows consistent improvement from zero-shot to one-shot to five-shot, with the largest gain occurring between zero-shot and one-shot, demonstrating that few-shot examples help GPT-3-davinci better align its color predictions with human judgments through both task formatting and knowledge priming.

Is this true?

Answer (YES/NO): YES